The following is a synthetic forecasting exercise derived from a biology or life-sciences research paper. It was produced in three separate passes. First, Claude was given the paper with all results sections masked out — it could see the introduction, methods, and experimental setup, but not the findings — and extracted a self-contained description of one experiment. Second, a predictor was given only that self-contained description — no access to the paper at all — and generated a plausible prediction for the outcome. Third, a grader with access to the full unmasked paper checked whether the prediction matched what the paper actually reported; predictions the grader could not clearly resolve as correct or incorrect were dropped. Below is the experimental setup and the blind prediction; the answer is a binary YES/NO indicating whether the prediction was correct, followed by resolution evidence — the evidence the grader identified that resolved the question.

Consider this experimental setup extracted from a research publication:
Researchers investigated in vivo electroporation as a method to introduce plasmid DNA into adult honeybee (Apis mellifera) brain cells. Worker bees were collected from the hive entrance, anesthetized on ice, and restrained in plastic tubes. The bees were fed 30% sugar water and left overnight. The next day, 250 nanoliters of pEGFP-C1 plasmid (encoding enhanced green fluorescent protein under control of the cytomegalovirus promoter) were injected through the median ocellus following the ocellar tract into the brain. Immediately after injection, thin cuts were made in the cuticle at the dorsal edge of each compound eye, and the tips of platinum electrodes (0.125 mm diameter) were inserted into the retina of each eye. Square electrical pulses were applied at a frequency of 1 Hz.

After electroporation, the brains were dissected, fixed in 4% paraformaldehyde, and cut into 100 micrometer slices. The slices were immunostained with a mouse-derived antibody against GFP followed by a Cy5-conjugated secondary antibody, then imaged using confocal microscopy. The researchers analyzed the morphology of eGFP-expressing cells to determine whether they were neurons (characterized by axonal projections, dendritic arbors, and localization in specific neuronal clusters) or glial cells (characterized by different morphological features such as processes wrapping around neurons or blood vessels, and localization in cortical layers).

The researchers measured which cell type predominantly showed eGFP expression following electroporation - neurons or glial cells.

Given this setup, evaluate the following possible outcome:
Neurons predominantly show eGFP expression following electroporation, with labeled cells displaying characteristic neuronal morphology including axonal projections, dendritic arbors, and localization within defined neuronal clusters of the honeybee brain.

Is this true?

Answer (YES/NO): NO